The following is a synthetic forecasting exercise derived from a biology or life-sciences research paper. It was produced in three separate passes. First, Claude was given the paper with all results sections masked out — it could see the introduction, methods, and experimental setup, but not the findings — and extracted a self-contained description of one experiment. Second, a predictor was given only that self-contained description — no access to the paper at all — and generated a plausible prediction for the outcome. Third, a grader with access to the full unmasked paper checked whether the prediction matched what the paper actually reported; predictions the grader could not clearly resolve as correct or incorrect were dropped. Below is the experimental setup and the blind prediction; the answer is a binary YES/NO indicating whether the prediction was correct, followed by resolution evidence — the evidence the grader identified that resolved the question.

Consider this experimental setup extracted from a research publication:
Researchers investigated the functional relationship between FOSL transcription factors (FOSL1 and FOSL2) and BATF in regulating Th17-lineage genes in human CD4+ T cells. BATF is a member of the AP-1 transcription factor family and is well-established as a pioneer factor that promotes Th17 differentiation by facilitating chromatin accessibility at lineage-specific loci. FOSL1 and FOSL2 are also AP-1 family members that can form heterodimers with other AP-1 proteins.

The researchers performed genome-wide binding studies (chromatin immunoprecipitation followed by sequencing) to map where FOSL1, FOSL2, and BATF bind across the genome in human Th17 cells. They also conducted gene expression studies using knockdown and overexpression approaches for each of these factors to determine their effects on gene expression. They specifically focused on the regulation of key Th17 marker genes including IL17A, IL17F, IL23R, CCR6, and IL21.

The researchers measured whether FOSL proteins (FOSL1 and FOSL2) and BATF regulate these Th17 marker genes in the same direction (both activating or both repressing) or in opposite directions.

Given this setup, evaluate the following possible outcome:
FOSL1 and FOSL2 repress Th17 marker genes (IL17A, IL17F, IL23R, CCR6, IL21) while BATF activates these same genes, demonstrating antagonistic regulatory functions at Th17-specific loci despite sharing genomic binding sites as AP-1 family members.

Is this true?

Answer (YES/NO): YES